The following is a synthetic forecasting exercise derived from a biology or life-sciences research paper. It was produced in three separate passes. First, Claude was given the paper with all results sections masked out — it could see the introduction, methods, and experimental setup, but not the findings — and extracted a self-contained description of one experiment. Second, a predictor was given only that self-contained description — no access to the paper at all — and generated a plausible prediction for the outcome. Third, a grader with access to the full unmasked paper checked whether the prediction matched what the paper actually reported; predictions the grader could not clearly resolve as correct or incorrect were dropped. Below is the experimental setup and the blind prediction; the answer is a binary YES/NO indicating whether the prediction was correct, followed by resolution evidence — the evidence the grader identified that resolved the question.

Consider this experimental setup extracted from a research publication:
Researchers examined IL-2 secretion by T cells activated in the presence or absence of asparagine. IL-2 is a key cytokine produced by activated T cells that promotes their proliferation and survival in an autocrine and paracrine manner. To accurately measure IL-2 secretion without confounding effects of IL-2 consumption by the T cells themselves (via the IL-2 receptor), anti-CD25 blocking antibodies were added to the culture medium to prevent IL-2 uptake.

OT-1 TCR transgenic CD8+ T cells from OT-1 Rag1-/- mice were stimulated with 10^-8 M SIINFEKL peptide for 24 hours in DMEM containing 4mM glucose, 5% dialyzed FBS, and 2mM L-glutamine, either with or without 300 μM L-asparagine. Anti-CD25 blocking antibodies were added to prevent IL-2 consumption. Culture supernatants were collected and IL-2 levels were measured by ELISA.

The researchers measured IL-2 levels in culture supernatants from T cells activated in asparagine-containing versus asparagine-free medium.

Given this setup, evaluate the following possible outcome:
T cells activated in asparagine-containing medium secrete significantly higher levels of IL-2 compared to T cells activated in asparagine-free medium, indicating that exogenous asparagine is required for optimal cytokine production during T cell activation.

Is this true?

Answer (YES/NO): YES